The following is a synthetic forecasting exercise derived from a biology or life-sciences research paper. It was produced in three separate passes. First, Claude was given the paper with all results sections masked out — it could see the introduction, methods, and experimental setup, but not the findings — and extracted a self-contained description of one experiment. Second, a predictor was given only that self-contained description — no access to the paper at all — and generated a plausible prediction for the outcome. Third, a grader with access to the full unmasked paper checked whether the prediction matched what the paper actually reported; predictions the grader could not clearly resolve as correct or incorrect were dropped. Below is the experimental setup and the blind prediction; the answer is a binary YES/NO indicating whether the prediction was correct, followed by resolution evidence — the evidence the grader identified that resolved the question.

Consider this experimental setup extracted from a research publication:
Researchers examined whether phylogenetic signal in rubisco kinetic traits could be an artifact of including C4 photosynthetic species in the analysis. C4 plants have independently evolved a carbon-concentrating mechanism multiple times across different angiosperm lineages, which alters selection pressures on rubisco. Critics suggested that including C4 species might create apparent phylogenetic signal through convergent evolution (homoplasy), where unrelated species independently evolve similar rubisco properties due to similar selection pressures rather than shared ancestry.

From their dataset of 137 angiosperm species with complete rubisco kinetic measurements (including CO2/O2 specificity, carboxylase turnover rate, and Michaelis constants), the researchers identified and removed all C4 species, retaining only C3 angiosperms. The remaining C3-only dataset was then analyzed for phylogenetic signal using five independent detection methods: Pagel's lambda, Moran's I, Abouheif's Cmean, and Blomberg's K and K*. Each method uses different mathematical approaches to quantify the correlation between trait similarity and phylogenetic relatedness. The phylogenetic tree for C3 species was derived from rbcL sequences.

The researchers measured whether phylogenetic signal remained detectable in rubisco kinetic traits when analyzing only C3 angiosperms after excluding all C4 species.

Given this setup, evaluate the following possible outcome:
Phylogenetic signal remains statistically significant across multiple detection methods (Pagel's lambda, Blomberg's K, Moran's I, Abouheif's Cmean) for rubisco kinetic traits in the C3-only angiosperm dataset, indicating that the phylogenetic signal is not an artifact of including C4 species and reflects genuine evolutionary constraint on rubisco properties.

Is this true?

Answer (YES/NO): YES